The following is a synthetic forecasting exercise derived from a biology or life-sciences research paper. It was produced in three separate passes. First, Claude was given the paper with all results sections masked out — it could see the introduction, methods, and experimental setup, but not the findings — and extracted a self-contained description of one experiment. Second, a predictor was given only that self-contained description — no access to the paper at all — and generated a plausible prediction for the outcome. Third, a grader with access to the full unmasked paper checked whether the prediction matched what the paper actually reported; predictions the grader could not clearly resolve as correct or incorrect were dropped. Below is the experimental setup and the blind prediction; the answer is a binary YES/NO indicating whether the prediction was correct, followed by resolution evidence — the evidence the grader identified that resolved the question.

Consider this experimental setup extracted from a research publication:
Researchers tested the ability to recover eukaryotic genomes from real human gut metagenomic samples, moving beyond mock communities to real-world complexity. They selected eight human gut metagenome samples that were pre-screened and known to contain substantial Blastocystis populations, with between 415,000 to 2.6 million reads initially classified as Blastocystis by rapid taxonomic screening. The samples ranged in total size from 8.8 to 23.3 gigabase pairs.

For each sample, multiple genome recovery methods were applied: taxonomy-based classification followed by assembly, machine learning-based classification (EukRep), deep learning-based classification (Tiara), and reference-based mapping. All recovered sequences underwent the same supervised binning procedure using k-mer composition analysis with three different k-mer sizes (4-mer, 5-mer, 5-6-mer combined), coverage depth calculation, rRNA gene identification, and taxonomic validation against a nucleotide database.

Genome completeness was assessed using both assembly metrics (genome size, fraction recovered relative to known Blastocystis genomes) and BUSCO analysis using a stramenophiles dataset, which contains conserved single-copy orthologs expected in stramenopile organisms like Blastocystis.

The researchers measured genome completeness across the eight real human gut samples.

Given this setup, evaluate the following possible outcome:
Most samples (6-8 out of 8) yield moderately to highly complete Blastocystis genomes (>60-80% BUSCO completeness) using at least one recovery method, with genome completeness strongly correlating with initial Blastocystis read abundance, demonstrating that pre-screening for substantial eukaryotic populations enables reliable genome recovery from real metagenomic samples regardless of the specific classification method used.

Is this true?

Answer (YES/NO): NO